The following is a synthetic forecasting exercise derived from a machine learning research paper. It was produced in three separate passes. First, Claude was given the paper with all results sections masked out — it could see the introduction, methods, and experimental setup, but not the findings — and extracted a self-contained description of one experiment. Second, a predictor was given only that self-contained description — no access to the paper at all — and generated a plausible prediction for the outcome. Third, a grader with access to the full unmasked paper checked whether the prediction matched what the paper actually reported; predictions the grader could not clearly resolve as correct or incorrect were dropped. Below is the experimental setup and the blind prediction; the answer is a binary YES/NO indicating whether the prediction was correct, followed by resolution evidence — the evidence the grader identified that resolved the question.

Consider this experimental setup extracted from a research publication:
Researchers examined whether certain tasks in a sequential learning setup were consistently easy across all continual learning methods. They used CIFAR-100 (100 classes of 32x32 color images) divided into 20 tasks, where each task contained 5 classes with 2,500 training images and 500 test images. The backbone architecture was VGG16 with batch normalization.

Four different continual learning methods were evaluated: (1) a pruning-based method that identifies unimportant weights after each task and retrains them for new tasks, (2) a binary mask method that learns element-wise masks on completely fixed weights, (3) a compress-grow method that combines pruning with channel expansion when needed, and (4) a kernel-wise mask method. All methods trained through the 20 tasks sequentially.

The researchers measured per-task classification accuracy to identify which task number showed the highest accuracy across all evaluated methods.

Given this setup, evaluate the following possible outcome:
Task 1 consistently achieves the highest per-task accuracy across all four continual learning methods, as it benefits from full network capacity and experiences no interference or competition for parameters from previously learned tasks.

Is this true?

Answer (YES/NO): NO